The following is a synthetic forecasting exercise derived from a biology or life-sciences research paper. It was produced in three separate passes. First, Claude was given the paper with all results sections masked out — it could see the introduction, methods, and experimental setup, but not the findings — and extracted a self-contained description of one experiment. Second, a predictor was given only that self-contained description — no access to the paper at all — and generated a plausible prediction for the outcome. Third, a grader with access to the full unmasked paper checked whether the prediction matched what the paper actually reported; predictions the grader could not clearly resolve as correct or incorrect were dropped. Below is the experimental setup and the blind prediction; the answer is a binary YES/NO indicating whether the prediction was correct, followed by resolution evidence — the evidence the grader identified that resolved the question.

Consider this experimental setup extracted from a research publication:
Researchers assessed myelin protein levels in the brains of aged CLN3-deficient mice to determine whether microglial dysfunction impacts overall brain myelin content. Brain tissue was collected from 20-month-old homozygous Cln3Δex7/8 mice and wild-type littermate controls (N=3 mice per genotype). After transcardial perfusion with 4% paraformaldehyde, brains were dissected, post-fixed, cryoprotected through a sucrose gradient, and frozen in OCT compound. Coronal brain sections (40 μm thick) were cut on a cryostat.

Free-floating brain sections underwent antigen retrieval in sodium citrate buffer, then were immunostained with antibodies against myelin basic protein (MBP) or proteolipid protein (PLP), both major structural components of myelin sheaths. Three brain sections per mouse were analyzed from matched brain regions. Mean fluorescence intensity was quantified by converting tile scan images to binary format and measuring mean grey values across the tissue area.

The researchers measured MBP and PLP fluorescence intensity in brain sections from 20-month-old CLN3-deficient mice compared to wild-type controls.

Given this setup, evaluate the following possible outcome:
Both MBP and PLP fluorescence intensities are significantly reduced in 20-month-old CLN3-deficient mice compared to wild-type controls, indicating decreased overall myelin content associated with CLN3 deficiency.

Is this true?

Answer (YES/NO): YES